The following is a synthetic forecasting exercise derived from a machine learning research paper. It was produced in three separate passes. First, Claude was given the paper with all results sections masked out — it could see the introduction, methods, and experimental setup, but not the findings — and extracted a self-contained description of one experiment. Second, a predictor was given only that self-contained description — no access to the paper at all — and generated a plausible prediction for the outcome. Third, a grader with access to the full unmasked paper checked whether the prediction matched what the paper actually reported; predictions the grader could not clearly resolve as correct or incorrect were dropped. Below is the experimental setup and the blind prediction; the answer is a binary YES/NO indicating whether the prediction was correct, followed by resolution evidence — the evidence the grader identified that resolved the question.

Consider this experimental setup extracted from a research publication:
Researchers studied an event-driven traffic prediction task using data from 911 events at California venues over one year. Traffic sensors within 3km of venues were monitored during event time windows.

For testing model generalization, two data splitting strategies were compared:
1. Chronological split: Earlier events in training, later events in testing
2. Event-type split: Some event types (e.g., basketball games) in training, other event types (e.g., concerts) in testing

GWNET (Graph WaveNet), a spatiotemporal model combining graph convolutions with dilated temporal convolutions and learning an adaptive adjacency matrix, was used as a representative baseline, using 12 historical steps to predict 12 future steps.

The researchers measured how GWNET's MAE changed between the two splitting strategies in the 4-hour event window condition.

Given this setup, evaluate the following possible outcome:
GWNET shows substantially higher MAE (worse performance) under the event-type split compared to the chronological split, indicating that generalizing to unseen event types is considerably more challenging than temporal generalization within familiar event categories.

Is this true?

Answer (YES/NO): NO